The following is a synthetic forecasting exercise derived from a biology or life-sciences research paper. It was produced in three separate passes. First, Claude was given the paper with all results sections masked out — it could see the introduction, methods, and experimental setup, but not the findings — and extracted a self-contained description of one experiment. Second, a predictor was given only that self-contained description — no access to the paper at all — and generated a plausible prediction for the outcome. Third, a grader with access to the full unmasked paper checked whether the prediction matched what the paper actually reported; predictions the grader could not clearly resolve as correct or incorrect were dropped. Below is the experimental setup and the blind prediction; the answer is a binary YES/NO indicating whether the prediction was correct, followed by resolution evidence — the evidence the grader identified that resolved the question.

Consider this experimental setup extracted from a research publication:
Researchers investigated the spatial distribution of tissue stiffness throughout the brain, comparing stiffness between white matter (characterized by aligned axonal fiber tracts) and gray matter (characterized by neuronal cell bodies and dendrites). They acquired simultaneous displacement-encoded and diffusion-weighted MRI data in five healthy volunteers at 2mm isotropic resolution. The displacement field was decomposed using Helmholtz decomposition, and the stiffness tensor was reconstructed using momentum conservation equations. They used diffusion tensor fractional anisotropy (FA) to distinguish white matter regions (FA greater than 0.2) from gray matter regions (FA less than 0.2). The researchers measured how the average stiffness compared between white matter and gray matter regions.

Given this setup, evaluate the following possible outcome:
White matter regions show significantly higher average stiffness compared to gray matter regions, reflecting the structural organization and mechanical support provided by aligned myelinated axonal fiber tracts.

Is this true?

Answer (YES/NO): YES